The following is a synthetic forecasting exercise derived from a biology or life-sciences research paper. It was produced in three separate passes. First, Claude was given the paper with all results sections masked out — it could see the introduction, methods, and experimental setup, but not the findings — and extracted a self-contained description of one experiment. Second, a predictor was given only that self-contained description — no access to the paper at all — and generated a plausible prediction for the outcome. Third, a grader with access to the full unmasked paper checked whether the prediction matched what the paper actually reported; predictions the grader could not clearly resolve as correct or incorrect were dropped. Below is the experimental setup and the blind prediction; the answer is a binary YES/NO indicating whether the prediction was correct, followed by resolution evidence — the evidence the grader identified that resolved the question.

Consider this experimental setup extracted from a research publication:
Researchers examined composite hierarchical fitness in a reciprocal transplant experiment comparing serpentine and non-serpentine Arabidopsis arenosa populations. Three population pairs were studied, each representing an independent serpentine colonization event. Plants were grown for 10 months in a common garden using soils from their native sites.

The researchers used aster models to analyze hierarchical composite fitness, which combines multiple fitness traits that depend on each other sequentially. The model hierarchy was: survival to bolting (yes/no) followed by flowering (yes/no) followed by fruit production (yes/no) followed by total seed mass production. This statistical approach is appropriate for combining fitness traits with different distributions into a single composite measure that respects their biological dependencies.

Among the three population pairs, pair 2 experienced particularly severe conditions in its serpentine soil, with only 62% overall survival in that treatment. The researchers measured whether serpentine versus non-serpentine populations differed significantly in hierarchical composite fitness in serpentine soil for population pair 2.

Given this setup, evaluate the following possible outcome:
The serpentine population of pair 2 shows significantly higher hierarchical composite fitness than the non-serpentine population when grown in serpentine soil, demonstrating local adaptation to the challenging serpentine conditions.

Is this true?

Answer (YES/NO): NO